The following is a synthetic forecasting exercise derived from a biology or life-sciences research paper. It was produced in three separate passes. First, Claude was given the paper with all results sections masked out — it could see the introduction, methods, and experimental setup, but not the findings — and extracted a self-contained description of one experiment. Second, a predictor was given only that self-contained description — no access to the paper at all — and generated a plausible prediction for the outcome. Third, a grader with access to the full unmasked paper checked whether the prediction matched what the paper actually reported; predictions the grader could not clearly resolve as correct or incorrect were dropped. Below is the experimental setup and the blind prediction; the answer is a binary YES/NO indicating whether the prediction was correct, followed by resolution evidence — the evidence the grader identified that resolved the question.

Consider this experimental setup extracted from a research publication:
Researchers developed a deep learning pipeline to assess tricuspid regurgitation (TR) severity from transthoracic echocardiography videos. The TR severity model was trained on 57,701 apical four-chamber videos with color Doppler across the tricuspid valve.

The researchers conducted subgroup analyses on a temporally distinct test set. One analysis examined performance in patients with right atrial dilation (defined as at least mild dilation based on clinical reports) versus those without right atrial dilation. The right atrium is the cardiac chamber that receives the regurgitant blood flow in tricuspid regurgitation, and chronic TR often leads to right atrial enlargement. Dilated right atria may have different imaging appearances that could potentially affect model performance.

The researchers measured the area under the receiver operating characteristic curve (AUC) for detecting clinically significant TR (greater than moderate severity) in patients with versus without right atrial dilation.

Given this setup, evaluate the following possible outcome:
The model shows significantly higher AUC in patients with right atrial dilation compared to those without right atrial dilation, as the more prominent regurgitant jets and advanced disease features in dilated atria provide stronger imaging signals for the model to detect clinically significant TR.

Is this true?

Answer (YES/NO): NO